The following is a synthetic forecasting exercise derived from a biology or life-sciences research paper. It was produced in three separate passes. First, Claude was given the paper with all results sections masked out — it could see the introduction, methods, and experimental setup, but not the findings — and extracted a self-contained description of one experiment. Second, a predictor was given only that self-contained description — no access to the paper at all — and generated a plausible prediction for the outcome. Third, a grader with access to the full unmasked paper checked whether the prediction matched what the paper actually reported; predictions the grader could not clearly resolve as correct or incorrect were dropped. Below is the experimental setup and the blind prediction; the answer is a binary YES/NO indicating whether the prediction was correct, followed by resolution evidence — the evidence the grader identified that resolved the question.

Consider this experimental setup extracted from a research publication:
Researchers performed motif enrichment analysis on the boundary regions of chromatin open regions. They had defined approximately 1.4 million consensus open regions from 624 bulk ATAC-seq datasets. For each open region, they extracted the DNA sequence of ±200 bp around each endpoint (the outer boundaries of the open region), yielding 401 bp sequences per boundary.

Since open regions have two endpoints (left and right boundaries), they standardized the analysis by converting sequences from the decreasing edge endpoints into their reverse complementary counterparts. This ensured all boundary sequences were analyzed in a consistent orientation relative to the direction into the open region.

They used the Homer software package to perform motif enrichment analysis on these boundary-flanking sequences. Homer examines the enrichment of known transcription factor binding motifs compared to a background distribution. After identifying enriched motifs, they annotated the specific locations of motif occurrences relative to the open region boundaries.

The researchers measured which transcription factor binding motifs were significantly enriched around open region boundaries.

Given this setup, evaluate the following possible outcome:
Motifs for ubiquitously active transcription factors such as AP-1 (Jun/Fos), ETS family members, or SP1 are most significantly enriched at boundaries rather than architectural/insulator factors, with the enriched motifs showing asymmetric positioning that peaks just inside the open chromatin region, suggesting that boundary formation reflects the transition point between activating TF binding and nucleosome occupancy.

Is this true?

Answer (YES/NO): NO